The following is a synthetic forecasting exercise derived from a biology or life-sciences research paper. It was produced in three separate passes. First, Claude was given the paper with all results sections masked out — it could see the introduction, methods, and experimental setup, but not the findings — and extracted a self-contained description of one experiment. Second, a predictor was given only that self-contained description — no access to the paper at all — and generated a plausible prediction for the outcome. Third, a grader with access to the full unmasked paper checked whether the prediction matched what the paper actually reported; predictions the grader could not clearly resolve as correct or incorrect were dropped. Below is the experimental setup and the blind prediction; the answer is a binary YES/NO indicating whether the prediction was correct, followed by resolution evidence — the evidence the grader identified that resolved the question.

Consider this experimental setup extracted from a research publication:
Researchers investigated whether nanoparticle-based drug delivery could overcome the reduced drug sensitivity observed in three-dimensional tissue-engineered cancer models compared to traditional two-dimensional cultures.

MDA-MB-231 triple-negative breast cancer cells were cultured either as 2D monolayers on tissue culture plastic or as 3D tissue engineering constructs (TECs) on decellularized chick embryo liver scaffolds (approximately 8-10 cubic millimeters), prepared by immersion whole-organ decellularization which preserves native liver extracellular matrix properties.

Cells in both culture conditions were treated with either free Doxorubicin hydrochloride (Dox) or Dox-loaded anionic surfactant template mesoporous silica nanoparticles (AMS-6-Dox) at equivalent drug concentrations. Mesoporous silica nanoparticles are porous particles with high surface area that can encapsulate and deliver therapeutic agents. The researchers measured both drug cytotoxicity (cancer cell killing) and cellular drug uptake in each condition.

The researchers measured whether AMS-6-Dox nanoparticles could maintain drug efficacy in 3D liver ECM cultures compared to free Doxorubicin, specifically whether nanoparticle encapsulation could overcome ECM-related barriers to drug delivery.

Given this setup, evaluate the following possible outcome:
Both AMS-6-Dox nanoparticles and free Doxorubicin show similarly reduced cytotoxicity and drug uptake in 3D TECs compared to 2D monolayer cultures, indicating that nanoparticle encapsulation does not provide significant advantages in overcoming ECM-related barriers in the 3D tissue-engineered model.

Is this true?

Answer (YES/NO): NO